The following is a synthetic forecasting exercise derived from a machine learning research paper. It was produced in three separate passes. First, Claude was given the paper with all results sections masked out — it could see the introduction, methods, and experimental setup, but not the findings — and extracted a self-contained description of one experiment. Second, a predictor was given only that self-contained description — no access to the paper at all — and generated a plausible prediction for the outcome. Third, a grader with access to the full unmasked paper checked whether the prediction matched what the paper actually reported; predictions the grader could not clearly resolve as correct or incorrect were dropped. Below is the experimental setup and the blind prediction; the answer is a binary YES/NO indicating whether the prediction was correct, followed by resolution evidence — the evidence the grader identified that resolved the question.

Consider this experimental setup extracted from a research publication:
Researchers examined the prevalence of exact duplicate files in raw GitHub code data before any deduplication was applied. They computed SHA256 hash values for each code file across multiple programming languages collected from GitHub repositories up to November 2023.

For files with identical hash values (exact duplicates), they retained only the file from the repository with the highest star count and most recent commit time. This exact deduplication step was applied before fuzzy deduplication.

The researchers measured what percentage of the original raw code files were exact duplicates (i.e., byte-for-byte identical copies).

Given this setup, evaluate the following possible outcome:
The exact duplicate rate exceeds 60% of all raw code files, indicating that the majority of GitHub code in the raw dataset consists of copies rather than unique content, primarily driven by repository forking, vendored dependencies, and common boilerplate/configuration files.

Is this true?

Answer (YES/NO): YES